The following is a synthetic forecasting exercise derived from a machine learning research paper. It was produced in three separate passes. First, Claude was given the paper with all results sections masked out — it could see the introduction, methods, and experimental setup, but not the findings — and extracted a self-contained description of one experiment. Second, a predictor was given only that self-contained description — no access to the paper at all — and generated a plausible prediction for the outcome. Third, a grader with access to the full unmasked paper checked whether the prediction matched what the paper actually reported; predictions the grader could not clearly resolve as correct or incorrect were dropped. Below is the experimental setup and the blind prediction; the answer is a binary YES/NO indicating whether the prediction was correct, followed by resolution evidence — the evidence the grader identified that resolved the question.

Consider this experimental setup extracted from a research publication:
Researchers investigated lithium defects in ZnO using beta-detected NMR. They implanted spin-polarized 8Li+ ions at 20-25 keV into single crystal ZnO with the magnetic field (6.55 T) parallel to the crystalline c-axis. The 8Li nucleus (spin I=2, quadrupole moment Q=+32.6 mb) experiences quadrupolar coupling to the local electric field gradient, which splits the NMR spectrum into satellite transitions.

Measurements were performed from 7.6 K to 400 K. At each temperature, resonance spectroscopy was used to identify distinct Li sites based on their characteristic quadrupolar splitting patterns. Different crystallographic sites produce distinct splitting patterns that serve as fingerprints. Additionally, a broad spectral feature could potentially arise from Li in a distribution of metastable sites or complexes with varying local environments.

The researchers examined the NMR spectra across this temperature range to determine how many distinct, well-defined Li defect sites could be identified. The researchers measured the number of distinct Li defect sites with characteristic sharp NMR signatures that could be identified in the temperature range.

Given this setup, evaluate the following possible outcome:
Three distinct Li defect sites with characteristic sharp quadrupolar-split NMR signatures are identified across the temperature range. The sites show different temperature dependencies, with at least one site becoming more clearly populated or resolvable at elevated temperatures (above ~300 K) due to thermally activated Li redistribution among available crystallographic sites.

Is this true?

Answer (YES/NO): YES